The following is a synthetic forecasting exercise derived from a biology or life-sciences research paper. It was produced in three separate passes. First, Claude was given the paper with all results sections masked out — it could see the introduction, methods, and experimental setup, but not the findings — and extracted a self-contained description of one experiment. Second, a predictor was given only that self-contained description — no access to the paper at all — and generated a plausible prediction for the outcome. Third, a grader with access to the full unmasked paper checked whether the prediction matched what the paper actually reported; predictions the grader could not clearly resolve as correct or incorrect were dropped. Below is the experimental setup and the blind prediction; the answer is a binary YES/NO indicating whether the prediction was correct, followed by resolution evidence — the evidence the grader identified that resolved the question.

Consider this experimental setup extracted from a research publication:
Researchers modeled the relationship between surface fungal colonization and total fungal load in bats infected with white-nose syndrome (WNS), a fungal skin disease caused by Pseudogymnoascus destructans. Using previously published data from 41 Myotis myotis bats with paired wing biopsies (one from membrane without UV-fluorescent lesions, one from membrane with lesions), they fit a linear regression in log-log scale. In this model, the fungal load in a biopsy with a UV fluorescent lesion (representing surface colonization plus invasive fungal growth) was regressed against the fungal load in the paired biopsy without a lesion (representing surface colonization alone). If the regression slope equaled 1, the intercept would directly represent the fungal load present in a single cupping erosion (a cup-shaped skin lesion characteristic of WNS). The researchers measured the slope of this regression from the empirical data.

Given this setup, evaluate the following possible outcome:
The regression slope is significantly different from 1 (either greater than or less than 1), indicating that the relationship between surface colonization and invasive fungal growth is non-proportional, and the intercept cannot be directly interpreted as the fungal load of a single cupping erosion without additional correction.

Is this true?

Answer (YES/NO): YES